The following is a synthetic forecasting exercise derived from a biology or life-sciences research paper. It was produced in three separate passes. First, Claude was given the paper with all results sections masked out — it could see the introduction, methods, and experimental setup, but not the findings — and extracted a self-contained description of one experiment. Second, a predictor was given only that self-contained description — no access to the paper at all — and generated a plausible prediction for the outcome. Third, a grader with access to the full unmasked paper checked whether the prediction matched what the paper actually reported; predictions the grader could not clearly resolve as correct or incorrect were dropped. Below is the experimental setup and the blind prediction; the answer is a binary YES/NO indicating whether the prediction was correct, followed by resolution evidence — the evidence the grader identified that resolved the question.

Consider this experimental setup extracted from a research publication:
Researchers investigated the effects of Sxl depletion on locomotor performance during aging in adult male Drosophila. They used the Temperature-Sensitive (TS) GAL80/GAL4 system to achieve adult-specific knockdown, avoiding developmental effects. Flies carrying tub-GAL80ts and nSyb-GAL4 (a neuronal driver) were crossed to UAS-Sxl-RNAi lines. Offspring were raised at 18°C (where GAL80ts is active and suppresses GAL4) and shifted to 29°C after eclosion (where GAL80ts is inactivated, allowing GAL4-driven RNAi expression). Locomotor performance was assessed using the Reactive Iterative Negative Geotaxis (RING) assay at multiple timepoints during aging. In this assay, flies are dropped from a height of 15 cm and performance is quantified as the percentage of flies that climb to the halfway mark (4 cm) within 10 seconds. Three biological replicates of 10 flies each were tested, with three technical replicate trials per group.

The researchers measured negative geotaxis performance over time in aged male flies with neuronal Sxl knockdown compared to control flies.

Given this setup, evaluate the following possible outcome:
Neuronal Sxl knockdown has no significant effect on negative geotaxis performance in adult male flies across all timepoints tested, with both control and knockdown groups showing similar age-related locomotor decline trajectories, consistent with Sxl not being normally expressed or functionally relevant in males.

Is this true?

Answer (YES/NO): NO